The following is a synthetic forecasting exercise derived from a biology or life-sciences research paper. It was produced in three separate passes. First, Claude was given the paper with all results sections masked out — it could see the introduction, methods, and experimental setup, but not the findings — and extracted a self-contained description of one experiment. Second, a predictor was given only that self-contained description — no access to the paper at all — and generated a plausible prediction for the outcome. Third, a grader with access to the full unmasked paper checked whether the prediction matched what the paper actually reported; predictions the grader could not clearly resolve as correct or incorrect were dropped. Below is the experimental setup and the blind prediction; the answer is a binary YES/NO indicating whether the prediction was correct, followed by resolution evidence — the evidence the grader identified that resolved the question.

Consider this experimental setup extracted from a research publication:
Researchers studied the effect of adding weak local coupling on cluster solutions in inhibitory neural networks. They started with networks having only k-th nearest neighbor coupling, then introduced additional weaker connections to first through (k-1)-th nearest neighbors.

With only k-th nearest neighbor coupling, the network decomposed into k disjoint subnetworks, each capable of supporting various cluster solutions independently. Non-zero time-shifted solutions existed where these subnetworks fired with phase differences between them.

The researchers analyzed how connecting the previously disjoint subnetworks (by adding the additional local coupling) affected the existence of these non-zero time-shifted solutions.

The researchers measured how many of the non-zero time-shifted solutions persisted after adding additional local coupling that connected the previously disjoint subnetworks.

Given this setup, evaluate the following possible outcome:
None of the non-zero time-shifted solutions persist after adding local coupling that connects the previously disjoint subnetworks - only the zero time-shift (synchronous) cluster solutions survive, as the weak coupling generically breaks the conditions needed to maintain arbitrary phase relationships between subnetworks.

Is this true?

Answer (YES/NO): NO